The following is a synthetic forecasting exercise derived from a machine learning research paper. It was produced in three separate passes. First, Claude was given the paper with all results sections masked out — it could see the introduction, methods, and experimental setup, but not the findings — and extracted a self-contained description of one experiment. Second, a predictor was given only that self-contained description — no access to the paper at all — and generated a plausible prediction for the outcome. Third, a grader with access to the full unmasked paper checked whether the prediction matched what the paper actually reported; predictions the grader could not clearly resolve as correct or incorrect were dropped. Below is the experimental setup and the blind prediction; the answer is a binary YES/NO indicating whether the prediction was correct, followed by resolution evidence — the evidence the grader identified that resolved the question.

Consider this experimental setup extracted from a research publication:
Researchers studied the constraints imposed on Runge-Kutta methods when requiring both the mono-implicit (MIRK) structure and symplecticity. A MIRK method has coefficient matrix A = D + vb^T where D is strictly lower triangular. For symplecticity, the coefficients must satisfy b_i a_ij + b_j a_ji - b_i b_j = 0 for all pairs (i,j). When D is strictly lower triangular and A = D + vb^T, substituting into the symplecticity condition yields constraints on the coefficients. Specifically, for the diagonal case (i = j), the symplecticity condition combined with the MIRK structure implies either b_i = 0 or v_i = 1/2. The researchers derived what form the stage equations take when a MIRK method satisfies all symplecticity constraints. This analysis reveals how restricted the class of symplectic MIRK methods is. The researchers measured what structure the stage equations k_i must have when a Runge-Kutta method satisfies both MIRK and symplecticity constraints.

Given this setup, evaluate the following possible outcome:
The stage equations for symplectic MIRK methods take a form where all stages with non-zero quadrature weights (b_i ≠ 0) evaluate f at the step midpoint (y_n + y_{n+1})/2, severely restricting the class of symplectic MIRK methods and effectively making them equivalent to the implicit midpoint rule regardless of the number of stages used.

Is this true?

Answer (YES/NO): YES